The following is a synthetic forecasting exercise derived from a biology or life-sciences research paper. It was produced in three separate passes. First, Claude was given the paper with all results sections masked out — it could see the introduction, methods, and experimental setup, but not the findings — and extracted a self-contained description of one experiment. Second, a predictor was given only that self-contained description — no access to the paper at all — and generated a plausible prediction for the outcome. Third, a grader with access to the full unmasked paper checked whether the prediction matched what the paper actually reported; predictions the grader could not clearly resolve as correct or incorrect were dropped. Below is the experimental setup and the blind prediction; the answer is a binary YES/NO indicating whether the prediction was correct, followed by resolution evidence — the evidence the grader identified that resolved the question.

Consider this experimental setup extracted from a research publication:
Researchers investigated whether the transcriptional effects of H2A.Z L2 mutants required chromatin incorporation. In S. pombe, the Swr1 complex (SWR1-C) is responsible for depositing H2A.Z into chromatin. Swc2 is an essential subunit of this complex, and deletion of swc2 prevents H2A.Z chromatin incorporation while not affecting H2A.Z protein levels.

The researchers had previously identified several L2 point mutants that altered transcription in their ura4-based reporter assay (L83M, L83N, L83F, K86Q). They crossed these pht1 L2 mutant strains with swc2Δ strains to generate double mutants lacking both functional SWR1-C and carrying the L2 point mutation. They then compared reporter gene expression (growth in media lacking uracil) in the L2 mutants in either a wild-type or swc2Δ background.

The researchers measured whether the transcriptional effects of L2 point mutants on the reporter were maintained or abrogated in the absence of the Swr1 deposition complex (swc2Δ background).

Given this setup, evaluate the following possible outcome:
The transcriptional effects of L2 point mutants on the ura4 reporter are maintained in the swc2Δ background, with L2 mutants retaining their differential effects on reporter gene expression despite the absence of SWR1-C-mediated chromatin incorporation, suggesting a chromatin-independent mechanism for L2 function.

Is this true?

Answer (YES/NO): NO